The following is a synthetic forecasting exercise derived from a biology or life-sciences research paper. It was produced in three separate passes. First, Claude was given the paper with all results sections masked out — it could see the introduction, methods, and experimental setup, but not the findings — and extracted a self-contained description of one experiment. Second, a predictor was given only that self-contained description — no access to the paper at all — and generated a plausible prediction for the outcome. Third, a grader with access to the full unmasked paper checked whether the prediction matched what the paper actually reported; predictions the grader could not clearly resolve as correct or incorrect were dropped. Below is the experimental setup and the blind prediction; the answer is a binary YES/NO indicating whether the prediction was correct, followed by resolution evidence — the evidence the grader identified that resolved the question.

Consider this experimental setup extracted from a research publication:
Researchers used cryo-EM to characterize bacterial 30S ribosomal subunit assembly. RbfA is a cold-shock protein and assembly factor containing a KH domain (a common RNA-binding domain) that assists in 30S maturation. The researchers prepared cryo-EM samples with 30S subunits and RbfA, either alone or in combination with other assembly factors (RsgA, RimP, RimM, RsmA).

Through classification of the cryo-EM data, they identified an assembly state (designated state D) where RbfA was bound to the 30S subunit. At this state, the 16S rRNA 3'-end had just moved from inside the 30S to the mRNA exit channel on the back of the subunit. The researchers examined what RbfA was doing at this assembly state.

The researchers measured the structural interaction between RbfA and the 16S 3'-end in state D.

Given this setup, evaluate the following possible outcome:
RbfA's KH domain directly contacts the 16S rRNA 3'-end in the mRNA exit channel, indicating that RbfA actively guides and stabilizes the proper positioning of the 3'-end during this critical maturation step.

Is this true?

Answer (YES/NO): YES